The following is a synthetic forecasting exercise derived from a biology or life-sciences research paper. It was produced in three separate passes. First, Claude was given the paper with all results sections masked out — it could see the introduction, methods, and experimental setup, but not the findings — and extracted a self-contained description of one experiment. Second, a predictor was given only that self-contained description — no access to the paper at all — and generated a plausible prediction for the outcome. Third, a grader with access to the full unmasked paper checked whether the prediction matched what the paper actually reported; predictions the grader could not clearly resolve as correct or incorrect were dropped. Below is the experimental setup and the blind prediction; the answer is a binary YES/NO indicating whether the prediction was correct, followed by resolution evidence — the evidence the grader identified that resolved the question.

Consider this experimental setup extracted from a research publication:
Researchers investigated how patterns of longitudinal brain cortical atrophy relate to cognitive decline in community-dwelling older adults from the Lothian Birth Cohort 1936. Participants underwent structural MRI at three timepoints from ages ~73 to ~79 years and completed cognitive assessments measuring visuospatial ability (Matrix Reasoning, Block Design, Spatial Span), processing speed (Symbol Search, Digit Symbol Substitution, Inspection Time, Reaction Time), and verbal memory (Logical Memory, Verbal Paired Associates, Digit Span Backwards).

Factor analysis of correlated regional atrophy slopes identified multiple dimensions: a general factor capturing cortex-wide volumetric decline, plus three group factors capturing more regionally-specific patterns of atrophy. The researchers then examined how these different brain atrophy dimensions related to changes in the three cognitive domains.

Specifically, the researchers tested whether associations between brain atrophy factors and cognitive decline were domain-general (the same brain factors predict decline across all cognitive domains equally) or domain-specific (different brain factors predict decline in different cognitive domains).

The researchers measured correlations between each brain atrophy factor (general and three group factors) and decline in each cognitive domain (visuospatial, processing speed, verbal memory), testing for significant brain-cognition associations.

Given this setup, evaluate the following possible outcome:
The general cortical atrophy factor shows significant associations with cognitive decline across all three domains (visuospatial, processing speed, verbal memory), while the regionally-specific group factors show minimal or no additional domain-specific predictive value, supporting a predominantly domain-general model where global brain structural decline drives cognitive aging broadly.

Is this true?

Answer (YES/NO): YES